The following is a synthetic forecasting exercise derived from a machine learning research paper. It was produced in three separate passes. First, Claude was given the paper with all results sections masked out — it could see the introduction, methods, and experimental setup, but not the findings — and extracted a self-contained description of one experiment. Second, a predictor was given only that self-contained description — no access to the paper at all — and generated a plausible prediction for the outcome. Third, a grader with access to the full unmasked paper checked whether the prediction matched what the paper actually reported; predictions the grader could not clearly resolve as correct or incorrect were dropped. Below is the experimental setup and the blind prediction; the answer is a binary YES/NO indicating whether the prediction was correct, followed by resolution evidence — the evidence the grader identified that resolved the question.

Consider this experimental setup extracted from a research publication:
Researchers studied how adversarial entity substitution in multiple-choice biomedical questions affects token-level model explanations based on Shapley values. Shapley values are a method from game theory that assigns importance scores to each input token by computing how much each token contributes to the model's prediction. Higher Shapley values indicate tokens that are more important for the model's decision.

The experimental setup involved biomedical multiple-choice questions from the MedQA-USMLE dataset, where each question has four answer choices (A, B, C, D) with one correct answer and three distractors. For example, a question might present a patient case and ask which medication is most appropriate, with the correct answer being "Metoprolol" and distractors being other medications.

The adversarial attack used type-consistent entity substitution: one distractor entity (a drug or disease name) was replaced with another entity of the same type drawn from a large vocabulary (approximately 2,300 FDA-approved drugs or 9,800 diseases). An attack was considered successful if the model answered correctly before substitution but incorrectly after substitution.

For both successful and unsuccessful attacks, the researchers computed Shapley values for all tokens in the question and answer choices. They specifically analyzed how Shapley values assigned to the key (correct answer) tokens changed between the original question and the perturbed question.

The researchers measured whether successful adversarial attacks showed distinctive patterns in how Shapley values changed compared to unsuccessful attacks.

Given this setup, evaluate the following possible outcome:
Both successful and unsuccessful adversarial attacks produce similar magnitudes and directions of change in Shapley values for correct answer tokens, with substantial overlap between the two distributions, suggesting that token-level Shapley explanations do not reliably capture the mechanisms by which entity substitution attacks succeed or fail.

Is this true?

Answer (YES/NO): NO